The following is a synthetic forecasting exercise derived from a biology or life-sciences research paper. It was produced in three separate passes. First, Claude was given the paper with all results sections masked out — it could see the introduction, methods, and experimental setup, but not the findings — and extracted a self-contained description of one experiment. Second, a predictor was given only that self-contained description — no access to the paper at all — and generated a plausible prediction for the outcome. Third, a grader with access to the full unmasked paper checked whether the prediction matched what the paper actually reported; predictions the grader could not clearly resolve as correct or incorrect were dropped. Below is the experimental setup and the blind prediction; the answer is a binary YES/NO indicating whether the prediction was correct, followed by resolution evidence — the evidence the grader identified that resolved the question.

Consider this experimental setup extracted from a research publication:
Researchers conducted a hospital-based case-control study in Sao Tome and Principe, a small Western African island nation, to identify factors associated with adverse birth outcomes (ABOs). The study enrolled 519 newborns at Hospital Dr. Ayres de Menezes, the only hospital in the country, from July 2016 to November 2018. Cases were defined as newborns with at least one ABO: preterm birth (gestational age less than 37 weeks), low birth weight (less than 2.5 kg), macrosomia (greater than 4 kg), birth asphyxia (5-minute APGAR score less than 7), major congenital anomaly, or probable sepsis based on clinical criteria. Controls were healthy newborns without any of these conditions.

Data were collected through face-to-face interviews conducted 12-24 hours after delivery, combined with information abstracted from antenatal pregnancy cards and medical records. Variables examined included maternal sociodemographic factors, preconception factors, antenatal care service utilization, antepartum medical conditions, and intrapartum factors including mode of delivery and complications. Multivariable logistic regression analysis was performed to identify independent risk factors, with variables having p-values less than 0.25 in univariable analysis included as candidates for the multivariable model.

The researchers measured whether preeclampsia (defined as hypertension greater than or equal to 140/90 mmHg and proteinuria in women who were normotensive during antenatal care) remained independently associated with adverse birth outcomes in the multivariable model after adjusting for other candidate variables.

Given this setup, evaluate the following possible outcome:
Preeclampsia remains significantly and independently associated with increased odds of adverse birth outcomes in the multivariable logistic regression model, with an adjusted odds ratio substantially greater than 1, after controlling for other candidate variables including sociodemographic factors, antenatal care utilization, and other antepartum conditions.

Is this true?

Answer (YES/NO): NO